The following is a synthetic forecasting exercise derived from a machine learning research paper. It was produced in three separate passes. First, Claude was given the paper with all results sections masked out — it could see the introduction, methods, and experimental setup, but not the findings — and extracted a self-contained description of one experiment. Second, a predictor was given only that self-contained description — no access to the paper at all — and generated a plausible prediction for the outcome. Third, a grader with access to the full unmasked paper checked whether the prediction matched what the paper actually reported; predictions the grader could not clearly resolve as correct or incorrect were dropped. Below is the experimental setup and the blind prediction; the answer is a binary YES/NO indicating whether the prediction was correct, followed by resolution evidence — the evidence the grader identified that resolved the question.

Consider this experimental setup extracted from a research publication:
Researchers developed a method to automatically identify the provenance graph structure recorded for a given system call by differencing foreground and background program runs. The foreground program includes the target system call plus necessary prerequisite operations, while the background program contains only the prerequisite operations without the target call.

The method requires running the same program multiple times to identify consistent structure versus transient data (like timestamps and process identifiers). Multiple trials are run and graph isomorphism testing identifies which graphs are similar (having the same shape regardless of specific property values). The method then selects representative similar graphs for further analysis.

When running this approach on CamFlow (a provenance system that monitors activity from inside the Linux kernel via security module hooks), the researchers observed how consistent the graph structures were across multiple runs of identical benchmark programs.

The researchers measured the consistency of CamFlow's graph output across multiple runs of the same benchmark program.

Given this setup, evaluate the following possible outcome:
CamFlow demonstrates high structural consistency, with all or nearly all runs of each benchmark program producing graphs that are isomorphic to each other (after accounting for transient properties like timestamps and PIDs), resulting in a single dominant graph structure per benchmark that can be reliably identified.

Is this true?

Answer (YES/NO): NO